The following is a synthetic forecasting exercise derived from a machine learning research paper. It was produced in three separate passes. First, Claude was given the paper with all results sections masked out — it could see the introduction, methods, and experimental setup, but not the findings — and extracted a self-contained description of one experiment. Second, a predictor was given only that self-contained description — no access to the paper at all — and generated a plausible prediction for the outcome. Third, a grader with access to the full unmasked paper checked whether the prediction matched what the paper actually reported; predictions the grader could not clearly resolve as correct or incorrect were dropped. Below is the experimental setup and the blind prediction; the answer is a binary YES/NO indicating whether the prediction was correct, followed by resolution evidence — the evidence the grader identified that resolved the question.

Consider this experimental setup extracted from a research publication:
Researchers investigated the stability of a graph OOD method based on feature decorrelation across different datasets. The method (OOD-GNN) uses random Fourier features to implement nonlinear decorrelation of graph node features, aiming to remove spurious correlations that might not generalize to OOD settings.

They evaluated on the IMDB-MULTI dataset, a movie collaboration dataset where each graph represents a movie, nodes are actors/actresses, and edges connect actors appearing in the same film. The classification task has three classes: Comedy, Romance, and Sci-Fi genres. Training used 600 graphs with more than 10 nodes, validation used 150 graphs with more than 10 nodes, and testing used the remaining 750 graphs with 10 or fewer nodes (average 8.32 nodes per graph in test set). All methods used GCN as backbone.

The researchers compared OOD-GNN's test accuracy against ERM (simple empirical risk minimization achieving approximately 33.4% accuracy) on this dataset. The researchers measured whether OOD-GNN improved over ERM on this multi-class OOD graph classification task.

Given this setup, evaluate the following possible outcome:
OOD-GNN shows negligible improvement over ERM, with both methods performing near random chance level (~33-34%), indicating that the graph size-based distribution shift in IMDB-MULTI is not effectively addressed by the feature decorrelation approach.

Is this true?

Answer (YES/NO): NO